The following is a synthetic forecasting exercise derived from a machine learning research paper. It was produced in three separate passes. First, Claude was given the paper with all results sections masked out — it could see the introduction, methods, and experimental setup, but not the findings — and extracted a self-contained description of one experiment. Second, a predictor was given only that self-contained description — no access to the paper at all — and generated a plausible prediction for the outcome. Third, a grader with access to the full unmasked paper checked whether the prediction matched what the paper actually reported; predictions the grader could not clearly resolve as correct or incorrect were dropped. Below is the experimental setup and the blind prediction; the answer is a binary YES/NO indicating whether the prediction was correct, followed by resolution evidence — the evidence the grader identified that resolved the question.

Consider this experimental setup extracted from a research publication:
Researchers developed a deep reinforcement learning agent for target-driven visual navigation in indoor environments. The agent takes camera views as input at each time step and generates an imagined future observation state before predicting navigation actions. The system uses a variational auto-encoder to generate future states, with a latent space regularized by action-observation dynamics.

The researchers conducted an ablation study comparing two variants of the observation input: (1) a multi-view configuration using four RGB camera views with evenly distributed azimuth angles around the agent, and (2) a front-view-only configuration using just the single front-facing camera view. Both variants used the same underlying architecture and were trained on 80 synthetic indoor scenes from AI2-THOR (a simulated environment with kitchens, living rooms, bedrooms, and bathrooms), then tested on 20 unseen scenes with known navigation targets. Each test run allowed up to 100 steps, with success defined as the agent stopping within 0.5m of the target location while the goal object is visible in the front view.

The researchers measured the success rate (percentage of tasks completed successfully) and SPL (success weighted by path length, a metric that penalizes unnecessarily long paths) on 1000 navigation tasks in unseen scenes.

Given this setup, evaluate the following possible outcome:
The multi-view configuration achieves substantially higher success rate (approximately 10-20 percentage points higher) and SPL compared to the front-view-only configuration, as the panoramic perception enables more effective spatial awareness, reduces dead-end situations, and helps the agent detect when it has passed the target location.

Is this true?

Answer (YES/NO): YES